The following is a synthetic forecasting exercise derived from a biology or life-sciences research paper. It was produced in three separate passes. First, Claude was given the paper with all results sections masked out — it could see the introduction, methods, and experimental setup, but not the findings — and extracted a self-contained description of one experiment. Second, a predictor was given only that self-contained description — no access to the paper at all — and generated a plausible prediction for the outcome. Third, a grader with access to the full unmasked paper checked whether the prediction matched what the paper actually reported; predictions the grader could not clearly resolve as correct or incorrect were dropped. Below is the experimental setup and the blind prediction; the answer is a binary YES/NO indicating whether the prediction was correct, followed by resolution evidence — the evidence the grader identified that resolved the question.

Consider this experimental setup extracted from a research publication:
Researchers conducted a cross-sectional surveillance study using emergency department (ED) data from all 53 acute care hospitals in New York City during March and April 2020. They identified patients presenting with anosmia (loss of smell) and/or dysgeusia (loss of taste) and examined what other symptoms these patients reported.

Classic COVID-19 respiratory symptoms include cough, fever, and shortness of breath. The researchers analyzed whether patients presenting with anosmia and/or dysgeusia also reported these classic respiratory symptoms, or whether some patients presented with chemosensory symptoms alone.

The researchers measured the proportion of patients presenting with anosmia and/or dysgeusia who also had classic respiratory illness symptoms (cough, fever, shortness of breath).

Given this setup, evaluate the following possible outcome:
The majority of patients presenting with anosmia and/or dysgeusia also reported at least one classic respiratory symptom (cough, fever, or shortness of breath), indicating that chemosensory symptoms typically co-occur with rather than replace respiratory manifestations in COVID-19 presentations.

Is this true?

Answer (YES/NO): NO